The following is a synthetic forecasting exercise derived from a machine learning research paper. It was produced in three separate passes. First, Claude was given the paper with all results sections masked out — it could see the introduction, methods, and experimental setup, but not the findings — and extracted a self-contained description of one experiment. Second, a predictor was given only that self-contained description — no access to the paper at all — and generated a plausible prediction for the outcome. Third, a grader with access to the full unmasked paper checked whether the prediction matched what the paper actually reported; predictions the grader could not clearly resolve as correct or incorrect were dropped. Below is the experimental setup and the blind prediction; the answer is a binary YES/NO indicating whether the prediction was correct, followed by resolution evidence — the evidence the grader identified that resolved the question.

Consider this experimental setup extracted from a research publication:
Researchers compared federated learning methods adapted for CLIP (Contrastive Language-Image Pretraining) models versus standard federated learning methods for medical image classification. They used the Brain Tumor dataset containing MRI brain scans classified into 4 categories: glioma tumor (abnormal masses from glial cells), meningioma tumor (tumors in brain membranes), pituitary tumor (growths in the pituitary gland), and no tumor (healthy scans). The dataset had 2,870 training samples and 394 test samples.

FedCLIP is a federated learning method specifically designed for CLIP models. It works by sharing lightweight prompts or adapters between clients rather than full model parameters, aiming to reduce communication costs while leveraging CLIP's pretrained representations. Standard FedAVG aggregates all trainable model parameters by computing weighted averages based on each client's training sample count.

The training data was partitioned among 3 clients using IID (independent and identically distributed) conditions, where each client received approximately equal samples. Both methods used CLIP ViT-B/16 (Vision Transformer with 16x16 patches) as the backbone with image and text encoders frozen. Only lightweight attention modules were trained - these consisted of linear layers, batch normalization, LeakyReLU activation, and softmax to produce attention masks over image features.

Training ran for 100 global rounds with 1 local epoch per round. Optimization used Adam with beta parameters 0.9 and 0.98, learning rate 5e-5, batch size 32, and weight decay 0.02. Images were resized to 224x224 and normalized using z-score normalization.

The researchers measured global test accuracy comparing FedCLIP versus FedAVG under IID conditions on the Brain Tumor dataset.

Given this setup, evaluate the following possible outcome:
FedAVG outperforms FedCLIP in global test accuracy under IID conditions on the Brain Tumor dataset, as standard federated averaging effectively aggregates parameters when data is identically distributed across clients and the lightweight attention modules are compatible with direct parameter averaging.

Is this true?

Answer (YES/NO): YES